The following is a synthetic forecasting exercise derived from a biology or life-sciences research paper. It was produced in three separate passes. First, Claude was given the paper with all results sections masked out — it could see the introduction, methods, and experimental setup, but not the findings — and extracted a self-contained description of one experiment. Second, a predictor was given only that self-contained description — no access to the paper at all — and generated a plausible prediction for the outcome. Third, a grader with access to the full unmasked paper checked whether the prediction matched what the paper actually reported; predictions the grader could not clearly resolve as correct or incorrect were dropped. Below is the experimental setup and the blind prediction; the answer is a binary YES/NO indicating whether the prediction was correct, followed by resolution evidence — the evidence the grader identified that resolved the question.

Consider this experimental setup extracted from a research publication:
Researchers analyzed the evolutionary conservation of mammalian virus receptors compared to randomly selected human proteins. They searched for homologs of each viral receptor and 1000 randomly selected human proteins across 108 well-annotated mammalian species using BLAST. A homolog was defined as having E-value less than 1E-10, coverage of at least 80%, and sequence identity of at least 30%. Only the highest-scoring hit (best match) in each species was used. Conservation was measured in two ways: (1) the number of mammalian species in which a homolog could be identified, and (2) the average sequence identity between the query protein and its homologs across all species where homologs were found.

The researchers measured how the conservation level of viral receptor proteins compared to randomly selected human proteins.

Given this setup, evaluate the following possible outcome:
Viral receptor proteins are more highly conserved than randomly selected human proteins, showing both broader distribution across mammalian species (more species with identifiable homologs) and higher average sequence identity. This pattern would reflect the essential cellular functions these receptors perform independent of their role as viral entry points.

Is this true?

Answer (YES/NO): NO